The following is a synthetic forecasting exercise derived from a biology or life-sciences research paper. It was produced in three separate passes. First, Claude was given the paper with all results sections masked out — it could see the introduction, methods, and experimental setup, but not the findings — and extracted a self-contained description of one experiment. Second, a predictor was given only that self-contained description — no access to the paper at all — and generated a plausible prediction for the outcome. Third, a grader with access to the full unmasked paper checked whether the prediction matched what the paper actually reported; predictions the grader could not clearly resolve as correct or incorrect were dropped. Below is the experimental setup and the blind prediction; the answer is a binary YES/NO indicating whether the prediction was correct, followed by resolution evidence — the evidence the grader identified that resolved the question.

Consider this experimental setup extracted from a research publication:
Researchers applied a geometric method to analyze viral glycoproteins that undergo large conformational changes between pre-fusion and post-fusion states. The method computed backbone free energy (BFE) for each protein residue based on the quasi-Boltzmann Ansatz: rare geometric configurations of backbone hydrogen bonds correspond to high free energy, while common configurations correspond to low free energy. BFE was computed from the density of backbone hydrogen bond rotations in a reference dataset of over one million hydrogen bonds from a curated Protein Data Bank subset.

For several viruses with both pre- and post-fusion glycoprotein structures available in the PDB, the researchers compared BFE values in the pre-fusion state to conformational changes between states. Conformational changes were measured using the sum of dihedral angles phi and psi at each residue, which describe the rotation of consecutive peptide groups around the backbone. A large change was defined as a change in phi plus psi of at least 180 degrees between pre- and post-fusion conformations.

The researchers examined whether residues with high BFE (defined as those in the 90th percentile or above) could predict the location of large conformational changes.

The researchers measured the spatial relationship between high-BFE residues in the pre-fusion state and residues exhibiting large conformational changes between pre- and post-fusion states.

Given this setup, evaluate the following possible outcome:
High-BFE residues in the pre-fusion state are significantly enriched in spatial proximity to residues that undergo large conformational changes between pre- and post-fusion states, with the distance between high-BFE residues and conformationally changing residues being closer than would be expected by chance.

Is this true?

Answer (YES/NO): YES